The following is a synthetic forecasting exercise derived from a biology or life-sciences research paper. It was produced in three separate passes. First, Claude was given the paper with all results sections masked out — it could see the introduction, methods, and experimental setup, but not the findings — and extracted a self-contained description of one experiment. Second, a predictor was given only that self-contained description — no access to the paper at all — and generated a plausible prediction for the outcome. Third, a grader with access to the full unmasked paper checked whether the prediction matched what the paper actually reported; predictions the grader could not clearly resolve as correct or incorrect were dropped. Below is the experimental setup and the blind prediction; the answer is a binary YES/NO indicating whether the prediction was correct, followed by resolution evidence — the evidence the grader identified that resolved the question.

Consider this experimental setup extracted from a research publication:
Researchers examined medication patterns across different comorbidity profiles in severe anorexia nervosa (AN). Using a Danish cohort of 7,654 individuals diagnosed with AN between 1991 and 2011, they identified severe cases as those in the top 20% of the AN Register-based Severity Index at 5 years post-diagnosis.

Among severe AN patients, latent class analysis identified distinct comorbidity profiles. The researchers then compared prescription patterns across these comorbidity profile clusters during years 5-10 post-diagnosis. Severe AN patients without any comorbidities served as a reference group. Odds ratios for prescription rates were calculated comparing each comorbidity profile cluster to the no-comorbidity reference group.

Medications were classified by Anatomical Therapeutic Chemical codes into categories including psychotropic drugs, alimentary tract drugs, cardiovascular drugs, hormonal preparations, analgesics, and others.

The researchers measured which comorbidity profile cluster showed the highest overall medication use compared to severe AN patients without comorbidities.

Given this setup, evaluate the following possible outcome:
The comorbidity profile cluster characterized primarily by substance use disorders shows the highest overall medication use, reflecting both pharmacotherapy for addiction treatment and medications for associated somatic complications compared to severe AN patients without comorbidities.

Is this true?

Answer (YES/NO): NO